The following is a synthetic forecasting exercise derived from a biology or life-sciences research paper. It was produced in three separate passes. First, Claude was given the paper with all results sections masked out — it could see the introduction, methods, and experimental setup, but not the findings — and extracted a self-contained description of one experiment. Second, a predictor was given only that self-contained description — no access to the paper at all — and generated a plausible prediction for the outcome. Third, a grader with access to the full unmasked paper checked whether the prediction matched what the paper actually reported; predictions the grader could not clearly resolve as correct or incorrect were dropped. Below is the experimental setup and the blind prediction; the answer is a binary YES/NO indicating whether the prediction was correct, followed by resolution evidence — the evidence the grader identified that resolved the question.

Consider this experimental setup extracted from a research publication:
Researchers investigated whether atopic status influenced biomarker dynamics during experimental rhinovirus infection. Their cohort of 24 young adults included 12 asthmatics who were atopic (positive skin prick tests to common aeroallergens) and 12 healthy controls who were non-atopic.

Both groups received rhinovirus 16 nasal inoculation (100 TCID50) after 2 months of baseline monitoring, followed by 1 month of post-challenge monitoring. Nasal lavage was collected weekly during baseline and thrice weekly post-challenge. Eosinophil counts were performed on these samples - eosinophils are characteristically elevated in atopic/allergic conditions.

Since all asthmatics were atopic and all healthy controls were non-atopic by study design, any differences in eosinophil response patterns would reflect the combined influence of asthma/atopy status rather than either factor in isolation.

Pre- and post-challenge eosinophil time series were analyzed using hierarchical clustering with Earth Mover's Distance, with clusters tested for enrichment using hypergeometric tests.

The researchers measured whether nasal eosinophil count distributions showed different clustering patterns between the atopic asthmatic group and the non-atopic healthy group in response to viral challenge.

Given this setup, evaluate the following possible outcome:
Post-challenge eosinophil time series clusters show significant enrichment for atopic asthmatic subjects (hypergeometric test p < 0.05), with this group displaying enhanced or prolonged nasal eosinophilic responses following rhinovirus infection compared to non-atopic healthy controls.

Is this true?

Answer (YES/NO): NO